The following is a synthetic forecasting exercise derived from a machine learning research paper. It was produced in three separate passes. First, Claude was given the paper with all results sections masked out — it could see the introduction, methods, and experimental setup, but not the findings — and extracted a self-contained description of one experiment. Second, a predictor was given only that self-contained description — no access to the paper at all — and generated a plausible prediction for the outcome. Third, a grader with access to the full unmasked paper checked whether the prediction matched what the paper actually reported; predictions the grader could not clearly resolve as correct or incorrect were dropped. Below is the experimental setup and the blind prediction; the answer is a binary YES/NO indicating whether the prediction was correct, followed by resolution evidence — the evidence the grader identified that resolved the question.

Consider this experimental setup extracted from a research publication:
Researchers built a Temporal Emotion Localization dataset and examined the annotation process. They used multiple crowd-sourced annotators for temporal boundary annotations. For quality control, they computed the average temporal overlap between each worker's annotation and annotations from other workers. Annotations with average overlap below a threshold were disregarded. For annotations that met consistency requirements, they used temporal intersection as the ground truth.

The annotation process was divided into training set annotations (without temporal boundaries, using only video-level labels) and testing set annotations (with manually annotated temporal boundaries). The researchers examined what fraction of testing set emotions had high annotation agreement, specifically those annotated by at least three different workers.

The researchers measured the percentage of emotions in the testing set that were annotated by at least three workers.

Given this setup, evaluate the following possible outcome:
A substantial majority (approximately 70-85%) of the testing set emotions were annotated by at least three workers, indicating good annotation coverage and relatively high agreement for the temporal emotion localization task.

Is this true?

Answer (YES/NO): NO